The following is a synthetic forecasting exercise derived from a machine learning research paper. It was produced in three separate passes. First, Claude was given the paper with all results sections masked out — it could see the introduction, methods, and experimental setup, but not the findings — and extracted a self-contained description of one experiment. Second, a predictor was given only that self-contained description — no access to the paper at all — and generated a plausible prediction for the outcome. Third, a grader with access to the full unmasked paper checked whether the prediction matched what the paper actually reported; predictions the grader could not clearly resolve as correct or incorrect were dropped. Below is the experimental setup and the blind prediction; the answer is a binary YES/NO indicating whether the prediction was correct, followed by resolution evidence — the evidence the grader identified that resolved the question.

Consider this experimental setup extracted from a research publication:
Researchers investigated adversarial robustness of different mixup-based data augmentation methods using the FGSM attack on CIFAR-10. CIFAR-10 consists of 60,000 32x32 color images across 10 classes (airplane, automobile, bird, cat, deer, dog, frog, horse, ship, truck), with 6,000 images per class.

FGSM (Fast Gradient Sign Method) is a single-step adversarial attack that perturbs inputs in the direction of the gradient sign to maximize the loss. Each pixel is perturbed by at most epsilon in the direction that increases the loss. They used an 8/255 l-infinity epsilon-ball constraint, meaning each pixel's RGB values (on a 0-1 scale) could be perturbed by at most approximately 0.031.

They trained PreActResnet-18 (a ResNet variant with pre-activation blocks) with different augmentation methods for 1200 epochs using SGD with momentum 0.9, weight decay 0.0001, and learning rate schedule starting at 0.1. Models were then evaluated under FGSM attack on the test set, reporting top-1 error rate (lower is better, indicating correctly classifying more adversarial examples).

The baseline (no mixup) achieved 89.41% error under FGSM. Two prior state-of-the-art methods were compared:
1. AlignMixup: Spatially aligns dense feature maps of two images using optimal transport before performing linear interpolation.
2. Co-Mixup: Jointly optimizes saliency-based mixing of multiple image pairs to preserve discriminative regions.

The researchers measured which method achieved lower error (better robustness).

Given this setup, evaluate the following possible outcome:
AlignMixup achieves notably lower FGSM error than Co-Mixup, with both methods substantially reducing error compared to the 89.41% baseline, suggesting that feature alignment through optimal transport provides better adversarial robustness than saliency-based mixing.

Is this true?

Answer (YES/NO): YES